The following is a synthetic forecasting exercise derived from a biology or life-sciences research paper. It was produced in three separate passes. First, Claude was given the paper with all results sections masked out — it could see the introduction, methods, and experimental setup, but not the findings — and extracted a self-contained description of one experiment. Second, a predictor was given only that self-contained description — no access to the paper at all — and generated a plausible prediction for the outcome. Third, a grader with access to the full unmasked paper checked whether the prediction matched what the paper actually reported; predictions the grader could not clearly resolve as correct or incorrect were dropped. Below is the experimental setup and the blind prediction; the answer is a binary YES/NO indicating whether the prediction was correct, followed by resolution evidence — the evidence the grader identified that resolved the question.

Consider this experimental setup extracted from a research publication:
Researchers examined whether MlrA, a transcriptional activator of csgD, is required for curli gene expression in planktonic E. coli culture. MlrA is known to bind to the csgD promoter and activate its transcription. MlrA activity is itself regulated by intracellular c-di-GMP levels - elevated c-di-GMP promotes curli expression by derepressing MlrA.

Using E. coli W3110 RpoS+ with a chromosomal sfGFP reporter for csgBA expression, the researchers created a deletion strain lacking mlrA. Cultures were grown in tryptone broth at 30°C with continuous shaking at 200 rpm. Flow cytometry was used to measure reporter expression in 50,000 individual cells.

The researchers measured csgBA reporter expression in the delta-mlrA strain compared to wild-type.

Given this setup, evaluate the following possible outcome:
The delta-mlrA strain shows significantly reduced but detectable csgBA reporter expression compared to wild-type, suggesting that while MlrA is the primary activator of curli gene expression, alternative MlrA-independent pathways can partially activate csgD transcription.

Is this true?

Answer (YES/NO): NO